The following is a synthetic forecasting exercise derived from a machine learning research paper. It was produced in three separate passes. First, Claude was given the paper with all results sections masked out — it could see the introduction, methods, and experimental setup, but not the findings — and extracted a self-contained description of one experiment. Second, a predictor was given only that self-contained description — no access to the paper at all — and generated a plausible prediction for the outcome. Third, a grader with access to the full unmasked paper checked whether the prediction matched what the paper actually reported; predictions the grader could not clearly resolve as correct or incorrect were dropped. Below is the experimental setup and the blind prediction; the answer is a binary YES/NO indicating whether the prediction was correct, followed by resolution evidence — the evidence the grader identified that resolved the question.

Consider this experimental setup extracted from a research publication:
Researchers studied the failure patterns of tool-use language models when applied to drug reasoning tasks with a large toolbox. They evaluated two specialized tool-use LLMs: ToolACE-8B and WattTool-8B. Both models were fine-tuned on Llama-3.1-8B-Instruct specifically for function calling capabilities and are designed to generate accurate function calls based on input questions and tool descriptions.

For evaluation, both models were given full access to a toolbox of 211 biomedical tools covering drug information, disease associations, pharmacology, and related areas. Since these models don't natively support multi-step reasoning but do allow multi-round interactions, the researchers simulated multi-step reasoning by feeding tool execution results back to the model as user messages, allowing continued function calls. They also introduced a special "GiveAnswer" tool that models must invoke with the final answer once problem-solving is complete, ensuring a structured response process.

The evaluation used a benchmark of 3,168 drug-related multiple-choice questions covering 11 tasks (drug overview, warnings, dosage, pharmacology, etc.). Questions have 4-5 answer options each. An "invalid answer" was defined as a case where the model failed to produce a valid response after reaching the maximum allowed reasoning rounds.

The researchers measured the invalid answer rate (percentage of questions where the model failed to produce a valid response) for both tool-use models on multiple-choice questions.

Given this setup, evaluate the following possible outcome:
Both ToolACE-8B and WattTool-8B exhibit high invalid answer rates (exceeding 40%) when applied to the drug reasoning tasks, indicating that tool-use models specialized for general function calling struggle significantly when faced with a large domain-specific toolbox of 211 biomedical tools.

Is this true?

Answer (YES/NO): YES